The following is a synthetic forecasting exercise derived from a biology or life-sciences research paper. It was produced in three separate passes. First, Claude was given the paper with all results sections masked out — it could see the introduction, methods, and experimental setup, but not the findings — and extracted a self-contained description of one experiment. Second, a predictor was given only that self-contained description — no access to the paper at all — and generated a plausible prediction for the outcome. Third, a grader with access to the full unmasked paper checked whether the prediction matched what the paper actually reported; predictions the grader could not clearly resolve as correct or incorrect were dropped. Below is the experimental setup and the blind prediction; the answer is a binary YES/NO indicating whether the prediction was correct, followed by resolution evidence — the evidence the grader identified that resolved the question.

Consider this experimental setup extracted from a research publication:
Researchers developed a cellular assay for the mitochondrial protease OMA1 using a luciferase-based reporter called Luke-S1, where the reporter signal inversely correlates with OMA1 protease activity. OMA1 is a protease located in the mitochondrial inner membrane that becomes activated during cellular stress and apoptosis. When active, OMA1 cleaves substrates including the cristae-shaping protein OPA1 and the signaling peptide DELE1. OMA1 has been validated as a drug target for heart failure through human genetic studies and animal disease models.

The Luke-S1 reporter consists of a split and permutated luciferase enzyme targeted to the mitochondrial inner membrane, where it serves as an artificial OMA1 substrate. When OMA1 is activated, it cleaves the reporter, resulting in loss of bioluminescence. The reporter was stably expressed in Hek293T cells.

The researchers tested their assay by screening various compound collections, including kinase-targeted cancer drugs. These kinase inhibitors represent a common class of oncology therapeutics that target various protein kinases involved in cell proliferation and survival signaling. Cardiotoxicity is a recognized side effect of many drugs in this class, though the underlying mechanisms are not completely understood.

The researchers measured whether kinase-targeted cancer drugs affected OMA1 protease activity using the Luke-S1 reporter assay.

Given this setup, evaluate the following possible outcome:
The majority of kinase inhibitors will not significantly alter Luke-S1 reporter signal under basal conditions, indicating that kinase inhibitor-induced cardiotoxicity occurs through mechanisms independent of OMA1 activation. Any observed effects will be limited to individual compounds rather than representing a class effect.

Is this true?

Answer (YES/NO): NO